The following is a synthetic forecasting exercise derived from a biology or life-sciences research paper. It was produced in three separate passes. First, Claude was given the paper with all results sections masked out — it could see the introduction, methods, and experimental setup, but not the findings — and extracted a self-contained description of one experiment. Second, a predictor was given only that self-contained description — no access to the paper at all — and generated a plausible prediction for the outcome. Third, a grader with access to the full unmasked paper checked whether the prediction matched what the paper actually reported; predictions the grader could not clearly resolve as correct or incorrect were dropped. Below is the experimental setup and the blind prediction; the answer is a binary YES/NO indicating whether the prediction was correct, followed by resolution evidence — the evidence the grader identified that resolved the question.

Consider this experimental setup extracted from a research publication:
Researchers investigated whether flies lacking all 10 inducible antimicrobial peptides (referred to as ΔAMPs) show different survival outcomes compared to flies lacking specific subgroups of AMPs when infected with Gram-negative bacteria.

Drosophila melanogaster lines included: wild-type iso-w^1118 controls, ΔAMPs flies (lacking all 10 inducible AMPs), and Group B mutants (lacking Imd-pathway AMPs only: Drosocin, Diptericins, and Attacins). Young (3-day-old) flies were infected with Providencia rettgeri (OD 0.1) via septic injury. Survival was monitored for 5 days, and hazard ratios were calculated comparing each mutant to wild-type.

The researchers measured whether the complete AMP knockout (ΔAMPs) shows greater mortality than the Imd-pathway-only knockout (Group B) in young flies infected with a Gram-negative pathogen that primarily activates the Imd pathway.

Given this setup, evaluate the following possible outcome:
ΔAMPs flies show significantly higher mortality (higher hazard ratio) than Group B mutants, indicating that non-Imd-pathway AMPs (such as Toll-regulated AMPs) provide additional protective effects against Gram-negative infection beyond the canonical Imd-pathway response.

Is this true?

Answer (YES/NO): NO